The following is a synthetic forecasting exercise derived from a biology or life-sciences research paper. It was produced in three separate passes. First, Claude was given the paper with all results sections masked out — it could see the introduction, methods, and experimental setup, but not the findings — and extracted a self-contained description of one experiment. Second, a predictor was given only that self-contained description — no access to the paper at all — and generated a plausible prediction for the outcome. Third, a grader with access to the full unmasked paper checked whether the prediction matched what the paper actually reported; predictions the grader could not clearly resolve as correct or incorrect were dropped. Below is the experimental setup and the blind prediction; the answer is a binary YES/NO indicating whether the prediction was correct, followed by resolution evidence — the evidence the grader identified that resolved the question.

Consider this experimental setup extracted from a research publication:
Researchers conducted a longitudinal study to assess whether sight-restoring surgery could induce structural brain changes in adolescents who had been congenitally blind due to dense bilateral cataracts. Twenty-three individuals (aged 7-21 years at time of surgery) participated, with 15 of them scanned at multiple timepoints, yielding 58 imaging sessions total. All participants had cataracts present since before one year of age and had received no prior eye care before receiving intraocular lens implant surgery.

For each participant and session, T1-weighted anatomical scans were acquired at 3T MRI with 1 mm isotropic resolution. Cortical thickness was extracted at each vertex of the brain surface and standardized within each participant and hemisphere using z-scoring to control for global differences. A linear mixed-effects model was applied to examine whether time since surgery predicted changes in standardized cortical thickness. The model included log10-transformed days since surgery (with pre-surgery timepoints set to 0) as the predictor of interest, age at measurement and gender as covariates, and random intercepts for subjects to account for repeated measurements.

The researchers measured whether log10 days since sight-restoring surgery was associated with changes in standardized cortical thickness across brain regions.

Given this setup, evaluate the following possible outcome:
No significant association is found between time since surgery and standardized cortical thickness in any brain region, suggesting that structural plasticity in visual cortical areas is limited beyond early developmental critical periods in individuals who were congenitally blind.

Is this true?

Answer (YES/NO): YES